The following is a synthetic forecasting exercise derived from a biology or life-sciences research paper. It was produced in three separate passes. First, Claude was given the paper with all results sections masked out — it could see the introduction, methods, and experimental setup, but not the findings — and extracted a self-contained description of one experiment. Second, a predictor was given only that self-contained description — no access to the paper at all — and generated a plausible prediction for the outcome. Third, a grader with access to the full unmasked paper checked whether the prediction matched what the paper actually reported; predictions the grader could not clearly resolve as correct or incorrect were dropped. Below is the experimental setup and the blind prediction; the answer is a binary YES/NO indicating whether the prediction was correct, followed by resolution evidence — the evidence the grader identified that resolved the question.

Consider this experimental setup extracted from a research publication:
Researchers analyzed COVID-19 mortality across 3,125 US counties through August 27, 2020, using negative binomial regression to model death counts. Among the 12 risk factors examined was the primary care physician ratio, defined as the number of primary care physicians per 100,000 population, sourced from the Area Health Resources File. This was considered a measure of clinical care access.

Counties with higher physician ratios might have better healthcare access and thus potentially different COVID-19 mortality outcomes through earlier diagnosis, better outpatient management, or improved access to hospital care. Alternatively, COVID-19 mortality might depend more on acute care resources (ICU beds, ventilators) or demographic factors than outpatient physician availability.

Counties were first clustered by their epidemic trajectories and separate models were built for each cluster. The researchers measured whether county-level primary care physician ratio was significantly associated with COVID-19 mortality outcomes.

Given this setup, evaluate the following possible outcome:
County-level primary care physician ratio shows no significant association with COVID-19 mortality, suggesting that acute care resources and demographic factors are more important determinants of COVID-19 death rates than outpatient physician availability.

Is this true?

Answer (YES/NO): YES